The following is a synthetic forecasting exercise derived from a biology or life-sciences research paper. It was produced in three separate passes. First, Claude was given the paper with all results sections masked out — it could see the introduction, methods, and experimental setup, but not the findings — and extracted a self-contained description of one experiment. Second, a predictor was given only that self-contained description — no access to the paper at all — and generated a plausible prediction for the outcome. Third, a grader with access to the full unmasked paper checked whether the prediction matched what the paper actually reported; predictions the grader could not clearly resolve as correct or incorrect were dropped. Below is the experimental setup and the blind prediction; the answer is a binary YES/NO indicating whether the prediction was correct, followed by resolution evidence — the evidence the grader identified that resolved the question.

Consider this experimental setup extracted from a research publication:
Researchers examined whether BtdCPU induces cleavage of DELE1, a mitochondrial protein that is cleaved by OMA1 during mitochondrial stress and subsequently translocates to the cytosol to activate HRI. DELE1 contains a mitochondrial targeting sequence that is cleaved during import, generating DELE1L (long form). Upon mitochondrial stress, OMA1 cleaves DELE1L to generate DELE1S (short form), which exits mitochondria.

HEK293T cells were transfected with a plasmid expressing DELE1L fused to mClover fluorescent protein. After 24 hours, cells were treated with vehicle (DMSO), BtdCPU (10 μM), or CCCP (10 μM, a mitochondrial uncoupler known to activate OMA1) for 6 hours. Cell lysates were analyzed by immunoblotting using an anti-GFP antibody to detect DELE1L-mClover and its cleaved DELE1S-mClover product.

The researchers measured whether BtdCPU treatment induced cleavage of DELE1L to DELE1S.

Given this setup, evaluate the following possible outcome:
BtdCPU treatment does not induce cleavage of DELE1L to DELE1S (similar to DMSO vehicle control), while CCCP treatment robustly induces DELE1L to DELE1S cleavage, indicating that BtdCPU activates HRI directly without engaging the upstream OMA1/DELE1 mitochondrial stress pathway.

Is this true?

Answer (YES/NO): NO